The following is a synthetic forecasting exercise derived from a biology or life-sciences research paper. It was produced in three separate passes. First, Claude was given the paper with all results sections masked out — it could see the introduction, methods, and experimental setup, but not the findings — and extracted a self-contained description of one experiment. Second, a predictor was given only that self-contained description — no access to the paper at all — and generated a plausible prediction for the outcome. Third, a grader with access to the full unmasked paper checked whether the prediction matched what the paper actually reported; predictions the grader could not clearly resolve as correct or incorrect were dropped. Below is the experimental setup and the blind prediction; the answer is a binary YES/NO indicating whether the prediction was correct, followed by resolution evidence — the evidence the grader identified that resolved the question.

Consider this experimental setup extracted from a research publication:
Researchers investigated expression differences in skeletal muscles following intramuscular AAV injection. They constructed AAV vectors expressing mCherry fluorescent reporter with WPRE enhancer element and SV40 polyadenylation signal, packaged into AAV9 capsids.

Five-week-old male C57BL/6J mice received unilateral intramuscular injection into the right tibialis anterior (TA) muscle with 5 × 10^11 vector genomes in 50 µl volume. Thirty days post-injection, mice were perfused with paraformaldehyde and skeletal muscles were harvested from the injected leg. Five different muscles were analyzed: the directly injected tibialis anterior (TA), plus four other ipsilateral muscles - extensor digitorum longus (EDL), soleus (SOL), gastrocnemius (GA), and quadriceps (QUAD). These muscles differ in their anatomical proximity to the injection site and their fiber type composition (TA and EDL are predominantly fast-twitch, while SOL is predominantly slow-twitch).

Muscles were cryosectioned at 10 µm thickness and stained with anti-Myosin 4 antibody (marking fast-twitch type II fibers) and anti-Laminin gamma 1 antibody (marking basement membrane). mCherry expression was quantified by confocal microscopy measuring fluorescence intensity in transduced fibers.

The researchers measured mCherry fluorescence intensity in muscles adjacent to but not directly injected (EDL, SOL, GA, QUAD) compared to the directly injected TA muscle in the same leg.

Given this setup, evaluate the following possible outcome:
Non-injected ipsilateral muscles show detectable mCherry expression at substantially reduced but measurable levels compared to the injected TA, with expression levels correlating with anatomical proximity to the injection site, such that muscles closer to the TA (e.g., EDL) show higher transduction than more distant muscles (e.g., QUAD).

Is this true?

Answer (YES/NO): NO